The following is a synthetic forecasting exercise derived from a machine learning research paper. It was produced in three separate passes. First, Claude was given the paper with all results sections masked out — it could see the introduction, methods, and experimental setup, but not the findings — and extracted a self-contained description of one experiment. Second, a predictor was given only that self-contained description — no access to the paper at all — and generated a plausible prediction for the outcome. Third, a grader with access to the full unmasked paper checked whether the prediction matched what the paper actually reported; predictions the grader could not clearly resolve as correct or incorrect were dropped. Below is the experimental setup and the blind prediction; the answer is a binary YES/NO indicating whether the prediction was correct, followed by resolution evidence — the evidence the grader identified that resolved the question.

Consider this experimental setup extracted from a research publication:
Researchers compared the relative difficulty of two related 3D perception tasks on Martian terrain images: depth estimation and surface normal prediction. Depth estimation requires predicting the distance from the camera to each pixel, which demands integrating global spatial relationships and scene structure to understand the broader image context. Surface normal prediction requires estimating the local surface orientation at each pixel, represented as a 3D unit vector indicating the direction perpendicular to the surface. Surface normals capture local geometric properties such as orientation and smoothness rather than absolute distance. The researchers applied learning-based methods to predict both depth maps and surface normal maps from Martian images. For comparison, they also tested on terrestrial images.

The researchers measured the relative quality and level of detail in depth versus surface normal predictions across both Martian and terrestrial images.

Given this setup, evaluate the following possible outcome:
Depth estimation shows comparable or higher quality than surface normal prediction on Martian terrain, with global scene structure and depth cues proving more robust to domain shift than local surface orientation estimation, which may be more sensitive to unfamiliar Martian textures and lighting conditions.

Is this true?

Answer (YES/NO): NO